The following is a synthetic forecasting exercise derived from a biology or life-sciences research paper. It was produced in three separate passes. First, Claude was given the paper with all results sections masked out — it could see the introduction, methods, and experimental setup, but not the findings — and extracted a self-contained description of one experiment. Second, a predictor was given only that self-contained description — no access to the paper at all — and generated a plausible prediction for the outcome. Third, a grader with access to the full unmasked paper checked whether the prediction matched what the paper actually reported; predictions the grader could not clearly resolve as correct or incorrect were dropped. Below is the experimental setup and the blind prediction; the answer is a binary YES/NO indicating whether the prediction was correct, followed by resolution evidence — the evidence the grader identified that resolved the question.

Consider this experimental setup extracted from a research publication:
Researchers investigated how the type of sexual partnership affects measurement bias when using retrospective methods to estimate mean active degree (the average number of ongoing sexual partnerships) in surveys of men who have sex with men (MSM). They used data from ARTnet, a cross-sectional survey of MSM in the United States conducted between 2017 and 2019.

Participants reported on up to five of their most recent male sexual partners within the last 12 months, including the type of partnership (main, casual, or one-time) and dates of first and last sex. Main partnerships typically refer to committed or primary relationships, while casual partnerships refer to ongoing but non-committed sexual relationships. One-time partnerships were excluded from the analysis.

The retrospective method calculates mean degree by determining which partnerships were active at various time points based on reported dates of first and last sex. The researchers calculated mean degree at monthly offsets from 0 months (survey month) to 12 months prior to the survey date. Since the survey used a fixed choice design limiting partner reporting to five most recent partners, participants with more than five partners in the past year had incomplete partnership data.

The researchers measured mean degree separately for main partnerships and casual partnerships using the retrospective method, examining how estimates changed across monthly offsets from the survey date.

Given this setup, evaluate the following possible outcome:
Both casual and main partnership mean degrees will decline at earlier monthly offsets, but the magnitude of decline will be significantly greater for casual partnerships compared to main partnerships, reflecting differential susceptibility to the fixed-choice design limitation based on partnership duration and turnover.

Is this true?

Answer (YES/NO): YES